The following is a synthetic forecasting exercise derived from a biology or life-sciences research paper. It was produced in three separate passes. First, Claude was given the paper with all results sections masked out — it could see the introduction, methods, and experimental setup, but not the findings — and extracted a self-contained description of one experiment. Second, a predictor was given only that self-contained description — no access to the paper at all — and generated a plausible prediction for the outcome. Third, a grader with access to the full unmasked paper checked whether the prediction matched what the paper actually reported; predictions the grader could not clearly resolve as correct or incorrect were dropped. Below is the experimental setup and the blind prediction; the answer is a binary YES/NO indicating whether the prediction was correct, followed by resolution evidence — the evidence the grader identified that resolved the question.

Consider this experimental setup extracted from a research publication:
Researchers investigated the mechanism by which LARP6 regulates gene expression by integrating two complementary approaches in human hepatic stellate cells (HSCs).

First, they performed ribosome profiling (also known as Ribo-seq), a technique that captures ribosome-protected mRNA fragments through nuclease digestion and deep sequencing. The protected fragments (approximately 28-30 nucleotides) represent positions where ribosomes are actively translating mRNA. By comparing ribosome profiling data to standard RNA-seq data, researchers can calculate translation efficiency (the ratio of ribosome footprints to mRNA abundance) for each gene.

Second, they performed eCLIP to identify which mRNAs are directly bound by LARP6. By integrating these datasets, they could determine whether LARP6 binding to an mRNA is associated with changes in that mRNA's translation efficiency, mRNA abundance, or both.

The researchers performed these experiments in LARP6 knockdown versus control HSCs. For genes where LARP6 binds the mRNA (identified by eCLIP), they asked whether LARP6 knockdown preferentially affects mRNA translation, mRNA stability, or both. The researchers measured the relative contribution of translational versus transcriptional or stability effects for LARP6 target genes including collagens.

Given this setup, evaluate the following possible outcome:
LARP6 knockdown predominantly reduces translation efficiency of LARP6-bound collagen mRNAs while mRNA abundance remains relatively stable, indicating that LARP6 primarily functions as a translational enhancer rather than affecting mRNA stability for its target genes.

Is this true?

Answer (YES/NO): NO